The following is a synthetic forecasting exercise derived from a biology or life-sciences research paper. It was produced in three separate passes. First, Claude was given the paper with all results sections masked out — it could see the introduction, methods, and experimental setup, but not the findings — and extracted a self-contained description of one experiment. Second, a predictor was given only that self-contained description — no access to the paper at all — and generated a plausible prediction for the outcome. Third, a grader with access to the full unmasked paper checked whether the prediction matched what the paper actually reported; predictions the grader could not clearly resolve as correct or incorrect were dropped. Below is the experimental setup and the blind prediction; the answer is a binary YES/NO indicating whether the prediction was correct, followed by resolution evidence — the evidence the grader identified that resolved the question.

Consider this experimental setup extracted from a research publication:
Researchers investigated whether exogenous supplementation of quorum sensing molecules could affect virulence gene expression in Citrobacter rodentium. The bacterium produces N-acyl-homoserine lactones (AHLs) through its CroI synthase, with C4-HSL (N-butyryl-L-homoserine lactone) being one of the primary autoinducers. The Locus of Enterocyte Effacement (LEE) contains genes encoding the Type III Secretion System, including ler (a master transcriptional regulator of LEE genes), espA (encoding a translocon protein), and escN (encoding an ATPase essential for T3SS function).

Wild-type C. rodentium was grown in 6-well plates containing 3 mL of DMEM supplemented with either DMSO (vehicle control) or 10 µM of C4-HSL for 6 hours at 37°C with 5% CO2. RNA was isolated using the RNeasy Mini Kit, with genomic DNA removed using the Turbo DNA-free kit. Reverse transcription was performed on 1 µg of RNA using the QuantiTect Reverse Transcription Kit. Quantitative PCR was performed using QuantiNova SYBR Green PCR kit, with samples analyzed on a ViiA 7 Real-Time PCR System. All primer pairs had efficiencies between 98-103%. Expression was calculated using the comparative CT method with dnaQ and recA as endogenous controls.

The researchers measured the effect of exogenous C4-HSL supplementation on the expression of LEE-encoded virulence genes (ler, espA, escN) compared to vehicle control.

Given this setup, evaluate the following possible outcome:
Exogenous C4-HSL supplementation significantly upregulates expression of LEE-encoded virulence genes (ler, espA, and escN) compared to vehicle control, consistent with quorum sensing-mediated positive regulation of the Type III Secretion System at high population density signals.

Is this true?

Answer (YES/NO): NO